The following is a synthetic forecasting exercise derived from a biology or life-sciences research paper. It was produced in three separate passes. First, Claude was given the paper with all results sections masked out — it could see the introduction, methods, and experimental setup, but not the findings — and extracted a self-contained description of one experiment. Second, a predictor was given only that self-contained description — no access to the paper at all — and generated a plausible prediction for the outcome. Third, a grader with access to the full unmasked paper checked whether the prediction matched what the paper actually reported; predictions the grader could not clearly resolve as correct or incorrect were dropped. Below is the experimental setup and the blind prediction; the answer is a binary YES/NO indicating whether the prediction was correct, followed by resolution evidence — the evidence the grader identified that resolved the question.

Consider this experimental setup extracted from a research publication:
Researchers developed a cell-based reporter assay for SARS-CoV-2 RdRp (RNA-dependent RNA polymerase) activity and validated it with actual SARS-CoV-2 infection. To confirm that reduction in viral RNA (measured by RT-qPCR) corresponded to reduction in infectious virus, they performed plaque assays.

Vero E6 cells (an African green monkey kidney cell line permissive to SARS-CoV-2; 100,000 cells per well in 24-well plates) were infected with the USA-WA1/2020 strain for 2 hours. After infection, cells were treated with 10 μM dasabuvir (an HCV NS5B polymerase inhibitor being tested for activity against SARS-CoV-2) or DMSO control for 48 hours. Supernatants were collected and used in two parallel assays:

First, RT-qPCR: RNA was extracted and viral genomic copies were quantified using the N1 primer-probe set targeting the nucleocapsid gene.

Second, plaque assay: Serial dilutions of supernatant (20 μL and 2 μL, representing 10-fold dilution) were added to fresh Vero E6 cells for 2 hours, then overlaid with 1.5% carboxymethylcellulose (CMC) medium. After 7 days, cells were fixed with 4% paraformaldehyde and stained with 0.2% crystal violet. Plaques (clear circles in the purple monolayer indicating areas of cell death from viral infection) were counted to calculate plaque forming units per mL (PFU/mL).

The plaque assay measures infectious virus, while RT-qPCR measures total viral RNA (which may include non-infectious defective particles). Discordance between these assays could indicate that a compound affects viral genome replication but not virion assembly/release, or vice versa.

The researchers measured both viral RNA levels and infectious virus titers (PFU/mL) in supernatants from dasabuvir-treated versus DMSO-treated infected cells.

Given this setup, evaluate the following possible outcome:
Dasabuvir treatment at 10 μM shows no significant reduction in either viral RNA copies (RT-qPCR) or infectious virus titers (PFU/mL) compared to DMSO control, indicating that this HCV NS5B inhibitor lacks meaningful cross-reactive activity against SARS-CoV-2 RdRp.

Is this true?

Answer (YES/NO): NO